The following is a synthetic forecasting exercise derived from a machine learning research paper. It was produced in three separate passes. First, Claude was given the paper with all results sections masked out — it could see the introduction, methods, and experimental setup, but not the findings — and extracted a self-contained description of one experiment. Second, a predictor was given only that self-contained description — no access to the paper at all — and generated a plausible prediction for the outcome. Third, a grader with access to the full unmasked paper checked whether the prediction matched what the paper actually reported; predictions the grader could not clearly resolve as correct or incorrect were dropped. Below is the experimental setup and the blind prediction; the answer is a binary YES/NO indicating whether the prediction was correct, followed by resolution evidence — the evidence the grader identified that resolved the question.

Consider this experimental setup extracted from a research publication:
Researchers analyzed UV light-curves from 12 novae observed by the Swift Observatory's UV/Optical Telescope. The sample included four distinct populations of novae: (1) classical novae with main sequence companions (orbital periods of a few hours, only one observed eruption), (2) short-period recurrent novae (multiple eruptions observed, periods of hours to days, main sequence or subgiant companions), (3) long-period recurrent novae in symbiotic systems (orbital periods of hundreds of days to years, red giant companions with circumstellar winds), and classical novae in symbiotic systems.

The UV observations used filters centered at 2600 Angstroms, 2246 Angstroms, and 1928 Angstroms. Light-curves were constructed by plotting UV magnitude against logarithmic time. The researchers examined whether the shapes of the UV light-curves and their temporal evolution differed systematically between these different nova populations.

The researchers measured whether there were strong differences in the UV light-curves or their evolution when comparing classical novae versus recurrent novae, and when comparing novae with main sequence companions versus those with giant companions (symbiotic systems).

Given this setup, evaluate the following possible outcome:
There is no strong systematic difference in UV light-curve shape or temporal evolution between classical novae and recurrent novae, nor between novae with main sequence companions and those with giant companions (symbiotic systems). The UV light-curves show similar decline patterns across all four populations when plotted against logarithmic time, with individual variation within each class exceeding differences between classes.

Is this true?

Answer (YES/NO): YES